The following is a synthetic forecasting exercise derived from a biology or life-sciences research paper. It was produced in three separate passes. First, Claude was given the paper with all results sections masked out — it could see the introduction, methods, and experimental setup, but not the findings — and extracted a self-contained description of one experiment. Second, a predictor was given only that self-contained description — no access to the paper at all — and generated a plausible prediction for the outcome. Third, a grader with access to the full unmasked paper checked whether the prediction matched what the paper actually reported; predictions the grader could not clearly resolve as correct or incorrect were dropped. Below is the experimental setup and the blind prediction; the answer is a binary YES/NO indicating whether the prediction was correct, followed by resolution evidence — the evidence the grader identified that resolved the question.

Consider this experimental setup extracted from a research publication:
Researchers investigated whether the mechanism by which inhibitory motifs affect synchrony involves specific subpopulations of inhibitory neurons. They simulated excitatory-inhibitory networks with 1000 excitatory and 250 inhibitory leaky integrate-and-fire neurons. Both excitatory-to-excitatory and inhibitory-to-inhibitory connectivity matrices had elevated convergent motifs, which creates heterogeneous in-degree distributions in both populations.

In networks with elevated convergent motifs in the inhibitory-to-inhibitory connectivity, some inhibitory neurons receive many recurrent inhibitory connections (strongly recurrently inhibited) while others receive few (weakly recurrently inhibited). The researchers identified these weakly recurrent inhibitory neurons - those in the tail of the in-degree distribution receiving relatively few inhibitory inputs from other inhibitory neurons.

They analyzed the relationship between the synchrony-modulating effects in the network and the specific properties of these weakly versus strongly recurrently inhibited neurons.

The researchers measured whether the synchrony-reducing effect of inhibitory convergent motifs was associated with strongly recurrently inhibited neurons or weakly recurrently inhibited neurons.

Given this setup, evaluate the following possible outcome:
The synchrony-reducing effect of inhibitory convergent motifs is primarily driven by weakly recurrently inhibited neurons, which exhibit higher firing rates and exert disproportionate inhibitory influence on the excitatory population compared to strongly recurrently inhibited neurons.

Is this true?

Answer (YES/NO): YES